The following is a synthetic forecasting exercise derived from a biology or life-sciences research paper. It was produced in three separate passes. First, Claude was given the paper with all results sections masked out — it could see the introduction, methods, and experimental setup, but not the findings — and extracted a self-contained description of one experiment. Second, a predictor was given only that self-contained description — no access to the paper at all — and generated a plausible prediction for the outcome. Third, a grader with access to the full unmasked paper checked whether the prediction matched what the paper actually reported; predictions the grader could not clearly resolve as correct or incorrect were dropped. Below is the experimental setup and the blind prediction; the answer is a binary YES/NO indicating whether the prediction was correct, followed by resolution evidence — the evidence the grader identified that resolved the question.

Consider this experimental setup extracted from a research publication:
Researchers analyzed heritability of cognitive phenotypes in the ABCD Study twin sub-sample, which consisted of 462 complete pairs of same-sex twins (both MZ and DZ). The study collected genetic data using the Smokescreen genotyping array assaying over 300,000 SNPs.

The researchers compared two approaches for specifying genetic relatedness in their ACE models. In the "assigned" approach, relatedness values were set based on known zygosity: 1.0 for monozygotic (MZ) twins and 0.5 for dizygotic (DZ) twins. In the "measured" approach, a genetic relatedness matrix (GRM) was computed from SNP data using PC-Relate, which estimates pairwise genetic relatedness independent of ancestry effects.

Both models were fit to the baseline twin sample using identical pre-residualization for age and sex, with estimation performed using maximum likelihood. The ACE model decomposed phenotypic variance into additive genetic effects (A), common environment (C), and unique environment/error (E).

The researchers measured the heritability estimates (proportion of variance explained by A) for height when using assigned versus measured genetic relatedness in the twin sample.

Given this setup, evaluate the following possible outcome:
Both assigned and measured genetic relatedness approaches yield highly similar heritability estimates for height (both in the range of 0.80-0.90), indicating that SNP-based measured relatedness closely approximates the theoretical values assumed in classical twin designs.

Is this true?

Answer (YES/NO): YES